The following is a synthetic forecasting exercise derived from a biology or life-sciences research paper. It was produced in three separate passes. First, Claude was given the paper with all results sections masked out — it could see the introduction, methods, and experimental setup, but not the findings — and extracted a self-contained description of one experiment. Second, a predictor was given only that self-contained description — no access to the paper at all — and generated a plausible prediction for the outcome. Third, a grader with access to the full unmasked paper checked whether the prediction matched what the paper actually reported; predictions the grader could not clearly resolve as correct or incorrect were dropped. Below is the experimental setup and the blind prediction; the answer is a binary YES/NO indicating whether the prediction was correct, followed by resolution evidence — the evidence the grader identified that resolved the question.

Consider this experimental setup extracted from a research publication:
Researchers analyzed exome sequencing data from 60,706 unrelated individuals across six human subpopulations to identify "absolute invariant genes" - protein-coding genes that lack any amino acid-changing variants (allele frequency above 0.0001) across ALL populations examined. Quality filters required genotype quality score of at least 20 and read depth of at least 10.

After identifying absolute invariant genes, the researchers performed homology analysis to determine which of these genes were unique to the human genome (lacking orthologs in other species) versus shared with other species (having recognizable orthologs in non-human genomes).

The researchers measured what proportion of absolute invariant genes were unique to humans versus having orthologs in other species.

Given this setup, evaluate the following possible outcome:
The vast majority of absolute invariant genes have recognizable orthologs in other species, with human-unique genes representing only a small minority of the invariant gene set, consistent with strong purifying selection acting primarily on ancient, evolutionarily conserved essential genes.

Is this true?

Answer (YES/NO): YES